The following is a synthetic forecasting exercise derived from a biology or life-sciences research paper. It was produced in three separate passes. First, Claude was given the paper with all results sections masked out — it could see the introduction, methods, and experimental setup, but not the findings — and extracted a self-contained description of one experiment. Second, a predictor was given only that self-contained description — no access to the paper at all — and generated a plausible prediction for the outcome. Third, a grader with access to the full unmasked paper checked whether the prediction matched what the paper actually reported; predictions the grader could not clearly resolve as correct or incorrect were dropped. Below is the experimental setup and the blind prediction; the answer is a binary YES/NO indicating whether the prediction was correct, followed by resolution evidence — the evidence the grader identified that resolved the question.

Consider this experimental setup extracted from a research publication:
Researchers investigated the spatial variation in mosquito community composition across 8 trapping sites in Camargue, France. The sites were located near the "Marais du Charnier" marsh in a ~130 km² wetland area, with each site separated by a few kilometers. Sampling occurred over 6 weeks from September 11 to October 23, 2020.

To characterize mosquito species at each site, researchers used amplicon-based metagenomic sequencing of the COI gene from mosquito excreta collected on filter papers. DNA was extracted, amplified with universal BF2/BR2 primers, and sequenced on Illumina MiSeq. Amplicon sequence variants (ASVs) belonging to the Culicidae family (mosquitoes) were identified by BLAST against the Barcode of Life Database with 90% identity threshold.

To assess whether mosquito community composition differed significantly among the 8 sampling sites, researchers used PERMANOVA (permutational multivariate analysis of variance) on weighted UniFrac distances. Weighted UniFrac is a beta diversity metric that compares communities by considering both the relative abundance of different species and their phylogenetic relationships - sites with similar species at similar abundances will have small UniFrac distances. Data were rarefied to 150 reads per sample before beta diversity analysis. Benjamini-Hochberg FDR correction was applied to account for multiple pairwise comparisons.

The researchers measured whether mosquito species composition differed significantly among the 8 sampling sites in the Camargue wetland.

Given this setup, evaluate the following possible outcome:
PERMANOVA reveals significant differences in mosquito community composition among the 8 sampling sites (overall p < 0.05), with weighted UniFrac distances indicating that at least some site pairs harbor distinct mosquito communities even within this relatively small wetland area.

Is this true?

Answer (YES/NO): NO